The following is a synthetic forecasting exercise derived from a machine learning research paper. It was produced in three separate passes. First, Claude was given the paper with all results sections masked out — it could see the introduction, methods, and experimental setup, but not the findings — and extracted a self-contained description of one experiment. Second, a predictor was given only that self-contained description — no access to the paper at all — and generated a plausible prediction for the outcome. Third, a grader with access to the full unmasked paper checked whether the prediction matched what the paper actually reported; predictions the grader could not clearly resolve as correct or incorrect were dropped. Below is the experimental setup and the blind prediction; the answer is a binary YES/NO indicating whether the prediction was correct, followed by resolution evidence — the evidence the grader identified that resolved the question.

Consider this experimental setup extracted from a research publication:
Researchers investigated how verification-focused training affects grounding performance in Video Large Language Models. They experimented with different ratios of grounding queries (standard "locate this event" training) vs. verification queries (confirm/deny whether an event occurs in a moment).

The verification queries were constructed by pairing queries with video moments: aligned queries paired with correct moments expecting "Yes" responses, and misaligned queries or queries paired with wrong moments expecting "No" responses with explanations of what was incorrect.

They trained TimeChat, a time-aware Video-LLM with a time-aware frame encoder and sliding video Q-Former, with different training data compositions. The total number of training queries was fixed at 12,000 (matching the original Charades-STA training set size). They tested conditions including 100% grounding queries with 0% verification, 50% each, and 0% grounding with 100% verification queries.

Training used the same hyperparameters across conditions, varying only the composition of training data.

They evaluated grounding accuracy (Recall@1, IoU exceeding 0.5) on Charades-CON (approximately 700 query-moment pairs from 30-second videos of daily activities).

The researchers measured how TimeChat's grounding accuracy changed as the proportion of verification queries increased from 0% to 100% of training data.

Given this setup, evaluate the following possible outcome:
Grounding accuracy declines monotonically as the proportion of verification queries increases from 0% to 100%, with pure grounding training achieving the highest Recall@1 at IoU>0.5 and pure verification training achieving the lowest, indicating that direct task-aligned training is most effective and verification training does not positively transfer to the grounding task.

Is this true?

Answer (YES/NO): NO